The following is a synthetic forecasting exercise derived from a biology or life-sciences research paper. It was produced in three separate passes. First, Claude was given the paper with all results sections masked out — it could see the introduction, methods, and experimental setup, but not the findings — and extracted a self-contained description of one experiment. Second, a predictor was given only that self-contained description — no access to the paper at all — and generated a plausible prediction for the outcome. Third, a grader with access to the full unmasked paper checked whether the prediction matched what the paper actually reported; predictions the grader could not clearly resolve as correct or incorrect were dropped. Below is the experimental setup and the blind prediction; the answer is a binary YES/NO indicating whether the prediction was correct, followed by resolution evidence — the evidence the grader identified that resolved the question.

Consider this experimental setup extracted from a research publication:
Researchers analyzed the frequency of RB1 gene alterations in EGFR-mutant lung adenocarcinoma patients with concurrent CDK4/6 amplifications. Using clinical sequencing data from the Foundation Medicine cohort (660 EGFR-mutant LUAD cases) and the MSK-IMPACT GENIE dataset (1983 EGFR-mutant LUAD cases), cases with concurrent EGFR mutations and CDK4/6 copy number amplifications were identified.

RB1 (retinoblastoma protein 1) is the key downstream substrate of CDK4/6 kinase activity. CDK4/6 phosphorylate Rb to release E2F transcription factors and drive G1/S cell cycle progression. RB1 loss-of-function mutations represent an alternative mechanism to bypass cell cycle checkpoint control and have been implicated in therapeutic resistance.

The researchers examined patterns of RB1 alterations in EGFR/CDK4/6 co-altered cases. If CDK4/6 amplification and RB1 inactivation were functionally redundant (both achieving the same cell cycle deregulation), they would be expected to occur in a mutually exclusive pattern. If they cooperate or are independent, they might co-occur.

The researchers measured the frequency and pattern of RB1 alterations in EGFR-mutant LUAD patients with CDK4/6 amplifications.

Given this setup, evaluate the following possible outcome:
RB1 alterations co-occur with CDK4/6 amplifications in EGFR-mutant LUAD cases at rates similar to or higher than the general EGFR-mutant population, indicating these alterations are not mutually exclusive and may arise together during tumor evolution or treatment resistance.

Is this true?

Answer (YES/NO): NO